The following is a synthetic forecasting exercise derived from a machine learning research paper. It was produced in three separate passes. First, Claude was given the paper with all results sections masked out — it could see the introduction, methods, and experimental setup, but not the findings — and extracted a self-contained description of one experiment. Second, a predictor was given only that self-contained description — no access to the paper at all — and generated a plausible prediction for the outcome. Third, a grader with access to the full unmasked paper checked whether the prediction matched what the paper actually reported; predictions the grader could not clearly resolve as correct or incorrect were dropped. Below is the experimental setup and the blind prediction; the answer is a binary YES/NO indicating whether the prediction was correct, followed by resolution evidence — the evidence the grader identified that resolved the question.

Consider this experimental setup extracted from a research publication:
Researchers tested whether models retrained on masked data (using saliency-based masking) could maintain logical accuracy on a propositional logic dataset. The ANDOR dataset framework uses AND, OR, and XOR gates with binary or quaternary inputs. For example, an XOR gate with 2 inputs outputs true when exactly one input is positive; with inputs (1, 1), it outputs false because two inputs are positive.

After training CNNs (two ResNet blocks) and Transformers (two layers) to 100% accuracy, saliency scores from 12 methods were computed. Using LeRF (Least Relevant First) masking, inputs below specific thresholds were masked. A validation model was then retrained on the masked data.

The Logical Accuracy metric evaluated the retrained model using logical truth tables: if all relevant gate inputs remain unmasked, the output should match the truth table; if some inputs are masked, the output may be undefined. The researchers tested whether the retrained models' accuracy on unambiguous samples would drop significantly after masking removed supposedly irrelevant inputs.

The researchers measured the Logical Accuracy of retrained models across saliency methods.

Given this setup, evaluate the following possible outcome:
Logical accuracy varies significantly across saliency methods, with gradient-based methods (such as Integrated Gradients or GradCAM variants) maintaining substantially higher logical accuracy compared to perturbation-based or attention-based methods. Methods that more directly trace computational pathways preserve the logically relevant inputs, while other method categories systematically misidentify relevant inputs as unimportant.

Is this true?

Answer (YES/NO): NO